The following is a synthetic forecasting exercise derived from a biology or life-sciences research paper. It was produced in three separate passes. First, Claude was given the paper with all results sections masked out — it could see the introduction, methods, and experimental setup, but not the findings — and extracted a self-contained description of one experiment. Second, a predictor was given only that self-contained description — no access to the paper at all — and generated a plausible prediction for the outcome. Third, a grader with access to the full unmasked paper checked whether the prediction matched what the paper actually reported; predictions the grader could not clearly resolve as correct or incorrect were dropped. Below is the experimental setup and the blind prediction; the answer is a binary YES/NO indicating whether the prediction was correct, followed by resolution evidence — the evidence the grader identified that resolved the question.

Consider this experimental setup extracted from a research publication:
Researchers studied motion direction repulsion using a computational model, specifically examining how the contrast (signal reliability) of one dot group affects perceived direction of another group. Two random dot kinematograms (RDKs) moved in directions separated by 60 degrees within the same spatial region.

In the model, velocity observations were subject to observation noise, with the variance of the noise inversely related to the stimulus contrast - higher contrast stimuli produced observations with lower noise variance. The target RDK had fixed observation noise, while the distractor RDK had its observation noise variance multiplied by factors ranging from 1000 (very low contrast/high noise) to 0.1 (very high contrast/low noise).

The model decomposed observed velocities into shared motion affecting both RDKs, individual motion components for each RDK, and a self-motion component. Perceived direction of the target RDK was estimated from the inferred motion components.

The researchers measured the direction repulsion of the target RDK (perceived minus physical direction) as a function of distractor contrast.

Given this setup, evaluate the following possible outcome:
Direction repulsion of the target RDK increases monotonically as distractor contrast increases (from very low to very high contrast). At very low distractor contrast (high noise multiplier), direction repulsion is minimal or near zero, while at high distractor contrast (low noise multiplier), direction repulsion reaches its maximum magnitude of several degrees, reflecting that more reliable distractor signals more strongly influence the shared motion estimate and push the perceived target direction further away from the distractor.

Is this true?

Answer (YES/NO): YES